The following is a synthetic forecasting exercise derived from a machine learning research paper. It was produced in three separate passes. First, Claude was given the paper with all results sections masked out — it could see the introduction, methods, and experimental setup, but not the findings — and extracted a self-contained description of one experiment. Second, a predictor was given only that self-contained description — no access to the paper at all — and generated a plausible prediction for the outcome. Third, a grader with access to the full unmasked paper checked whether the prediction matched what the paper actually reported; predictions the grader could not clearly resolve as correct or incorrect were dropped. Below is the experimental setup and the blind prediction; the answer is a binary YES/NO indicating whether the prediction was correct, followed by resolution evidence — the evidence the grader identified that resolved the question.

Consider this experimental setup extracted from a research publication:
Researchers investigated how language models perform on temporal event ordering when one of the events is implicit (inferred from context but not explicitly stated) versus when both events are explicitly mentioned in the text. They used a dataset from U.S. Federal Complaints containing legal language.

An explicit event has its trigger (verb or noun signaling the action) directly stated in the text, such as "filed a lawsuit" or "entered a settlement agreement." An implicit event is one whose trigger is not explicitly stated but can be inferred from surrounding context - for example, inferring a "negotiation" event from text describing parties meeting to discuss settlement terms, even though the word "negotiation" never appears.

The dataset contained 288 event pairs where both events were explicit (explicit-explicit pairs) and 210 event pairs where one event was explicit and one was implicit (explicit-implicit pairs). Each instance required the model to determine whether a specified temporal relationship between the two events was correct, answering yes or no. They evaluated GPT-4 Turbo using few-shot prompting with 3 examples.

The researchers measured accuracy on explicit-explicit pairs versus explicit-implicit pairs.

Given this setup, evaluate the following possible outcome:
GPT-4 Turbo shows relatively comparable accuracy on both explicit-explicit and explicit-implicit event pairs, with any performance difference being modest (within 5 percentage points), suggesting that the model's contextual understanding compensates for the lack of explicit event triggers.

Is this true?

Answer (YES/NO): NO